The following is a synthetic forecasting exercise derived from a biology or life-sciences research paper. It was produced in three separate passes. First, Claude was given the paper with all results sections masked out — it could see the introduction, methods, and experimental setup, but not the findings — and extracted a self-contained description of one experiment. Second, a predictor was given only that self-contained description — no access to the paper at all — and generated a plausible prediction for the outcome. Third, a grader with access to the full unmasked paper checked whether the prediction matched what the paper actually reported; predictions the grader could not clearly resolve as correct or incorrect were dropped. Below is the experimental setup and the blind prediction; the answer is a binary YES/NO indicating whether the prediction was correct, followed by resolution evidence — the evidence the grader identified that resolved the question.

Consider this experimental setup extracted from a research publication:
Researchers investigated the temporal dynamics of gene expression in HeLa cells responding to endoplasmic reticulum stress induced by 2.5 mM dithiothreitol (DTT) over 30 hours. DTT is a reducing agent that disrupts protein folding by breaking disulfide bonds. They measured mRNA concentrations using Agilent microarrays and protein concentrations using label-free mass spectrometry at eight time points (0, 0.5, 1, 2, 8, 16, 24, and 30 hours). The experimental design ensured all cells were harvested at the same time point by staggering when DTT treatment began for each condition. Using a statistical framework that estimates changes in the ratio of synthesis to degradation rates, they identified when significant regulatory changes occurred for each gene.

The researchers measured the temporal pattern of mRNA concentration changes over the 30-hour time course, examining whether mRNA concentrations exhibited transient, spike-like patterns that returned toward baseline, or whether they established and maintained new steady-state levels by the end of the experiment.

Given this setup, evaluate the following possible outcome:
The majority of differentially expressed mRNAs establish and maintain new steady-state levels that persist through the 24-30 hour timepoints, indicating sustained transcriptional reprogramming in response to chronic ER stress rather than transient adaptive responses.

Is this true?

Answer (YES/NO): NO